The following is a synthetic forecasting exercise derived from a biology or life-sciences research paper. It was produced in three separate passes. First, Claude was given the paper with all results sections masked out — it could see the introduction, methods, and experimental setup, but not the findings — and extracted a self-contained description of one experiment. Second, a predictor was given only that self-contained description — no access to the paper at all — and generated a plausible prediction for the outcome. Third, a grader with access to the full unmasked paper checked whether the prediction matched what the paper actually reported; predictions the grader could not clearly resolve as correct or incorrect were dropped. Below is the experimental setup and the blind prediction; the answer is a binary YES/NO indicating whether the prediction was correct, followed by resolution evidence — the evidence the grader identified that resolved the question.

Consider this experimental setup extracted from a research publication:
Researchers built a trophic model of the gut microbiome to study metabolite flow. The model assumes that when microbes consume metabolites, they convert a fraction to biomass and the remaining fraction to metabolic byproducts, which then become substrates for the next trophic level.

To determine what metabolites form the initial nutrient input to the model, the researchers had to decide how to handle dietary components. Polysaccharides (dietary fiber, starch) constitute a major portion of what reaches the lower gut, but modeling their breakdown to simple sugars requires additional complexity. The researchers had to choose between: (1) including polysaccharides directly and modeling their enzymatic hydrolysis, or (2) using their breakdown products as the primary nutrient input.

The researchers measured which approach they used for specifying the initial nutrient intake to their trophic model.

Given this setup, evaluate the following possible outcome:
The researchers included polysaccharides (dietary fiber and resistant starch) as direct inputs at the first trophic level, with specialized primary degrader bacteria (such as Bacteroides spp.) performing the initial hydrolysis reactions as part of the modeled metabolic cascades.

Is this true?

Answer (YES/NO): NO